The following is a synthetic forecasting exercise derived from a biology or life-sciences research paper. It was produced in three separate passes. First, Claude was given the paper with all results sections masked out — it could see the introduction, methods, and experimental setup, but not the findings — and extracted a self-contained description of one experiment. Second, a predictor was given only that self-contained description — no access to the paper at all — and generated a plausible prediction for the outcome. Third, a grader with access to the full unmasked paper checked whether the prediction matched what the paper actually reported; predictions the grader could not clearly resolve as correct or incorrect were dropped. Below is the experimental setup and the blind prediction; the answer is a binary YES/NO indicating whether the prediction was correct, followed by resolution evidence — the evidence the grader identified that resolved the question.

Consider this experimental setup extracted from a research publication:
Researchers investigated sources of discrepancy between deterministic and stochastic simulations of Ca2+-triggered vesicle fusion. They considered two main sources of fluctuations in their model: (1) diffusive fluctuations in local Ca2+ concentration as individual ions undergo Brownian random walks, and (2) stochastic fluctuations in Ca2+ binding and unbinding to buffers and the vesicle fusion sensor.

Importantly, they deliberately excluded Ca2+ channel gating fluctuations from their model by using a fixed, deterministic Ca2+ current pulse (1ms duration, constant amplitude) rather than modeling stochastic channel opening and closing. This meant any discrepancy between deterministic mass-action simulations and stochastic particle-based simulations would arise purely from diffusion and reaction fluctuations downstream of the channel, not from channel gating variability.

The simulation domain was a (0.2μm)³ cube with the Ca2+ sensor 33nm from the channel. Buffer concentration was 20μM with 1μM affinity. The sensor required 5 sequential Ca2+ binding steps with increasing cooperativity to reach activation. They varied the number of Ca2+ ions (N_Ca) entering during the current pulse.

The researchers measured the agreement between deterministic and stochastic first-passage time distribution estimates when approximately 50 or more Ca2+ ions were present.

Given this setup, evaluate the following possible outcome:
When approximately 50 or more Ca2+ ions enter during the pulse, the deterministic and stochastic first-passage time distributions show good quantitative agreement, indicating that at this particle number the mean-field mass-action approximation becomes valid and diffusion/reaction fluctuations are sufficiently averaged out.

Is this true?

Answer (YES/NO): YES